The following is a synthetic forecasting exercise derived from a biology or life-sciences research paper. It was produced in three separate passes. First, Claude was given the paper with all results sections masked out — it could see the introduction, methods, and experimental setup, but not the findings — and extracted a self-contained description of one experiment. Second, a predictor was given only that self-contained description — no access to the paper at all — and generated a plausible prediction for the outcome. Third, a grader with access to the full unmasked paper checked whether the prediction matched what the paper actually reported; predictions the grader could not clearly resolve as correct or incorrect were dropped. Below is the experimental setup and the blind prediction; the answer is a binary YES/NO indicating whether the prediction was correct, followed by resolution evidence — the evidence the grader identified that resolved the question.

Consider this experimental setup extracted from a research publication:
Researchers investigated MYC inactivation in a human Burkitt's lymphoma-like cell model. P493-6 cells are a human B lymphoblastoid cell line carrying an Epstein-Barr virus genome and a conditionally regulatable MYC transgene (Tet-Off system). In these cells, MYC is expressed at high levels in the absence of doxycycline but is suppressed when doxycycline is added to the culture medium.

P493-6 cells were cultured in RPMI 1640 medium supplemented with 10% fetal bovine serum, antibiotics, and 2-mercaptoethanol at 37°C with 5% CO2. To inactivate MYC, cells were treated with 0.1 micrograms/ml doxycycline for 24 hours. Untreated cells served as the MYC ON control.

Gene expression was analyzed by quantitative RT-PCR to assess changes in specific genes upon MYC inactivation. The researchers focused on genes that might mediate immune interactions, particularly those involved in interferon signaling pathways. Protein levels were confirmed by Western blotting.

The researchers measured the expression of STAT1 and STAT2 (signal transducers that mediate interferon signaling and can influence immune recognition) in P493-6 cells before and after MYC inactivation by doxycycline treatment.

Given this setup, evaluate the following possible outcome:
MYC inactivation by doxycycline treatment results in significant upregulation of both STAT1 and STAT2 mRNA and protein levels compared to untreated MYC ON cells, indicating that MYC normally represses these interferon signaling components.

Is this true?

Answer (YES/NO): YES